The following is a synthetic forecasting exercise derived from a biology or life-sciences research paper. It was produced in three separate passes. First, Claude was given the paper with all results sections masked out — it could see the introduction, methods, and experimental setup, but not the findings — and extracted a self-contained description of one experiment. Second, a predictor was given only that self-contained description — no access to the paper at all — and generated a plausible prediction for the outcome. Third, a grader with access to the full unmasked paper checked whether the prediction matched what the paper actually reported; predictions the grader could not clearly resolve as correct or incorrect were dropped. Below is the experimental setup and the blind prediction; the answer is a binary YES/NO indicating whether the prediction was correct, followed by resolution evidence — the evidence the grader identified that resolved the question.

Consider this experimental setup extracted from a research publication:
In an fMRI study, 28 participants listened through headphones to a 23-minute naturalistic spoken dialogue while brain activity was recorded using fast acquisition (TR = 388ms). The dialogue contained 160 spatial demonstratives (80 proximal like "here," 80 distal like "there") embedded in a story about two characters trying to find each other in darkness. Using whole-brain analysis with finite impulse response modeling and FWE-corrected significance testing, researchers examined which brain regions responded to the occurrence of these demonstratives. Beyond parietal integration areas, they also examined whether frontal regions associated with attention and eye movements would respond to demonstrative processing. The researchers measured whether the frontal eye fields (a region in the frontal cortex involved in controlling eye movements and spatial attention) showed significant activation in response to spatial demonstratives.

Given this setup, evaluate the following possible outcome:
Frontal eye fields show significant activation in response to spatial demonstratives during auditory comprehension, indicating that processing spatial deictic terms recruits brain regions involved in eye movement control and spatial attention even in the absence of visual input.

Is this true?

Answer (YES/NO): YES